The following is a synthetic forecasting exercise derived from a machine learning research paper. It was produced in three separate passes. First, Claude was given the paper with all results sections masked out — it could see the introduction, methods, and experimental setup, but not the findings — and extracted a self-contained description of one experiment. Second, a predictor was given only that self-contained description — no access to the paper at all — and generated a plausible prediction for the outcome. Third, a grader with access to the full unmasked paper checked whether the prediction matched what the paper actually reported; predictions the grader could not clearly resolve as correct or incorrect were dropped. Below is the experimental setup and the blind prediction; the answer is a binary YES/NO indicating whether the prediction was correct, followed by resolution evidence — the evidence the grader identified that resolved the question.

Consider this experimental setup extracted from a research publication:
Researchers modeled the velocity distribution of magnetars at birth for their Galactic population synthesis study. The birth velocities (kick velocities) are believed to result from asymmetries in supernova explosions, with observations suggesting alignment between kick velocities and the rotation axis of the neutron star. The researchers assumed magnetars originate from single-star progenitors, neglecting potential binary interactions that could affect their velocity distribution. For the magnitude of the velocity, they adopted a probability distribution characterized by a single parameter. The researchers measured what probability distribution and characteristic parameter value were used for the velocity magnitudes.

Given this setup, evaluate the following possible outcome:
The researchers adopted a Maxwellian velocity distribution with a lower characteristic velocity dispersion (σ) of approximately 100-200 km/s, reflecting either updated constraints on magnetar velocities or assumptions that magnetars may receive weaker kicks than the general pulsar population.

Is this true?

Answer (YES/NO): NO